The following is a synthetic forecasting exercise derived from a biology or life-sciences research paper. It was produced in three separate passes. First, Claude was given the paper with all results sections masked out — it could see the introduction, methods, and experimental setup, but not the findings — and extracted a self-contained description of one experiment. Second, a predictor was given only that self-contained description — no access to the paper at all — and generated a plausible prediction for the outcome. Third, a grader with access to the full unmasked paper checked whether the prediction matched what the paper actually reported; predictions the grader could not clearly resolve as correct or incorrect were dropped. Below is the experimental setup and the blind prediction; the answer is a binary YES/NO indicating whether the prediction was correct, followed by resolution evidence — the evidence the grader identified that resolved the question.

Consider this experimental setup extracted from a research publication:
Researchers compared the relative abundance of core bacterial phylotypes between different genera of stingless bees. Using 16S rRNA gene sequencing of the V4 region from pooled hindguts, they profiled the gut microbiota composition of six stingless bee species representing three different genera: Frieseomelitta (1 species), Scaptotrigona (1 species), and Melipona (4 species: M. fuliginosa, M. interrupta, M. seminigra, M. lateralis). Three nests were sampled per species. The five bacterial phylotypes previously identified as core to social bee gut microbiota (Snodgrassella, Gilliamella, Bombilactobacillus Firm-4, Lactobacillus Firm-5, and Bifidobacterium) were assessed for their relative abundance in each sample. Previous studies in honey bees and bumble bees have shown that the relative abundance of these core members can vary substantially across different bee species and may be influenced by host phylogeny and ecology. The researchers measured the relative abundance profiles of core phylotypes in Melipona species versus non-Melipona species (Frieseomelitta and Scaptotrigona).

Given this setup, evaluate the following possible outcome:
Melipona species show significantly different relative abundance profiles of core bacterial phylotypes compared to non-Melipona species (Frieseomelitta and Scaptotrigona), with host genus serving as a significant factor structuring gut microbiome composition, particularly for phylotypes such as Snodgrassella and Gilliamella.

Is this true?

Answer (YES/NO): YES